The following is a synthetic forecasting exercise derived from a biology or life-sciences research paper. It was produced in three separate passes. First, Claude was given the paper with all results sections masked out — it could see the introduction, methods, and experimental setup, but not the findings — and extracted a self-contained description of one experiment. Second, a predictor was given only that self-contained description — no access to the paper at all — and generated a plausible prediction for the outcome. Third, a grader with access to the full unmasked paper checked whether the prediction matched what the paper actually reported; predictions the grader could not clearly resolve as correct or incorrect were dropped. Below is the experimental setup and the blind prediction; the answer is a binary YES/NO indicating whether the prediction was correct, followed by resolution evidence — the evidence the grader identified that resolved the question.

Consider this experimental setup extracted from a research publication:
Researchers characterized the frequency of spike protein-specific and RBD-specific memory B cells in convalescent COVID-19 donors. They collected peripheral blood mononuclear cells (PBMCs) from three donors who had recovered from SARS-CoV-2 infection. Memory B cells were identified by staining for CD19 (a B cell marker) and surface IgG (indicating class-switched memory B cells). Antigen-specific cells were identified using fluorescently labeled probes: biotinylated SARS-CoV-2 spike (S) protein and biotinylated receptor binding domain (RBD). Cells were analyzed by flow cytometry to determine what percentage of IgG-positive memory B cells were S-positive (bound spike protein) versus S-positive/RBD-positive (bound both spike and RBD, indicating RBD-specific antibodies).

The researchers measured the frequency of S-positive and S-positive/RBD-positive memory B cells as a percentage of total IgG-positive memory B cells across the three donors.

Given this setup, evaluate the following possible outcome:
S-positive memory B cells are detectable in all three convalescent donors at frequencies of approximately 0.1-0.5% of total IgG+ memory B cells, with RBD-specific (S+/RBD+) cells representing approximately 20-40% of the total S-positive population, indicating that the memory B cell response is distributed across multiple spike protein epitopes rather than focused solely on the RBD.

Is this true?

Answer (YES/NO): NO